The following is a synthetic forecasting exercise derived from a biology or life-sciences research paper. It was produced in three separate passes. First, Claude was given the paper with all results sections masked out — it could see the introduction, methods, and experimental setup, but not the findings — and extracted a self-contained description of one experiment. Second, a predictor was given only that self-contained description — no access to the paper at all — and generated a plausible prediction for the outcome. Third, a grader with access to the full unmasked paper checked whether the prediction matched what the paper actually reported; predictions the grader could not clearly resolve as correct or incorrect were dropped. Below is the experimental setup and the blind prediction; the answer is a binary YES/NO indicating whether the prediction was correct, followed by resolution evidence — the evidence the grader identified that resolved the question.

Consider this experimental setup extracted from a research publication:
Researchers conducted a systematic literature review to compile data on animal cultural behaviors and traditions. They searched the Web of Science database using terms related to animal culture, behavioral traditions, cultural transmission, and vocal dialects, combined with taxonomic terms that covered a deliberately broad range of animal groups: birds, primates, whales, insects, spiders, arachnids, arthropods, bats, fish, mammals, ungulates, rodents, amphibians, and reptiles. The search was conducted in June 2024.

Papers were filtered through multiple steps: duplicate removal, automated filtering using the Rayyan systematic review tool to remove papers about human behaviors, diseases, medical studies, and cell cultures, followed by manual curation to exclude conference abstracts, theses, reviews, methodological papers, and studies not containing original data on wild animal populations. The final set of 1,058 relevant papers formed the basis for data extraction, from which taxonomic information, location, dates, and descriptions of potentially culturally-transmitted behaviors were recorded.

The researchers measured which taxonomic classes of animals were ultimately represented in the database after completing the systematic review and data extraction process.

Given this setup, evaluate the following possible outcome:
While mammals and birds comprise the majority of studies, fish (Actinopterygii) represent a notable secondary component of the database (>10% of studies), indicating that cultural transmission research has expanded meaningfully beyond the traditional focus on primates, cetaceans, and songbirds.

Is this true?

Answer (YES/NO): NO